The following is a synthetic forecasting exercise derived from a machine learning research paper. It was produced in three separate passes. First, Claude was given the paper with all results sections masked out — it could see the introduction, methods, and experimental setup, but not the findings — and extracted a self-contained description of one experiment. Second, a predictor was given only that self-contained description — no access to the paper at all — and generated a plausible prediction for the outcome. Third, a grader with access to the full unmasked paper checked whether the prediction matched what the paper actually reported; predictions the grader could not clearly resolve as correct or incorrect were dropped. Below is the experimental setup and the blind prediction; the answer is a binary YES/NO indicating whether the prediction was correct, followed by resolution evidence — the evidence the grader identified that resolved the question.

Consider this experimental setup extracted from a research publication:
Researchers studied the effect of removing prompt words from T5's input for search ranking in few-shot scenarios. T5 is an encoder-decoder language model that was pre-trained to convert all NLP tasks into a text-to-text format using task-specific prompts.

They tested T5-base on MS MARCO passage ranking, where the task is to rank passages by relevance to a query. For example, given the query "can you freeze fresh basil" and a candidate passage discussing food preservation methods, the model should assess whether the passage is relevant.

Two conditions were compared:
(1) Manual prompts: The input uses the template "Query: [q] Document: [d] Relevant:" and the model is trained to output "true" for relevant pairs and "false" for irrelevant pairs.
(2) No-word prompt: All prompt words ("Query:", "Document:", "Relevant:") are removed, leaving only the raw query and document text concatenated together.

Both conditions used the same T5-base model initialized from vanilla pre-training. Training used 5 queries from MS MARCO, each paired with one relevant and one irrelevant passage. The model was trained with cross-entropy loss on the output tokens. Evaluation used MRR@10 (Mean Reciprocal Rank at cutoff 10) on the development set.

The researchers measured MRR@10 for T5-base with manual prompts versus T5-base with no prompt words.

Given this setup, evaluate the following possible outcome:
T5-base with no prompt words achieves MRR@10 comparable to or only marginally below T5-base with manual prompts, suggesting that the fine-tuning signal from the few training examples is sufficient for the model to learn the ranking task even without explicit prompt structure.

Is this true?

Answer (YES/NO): NO